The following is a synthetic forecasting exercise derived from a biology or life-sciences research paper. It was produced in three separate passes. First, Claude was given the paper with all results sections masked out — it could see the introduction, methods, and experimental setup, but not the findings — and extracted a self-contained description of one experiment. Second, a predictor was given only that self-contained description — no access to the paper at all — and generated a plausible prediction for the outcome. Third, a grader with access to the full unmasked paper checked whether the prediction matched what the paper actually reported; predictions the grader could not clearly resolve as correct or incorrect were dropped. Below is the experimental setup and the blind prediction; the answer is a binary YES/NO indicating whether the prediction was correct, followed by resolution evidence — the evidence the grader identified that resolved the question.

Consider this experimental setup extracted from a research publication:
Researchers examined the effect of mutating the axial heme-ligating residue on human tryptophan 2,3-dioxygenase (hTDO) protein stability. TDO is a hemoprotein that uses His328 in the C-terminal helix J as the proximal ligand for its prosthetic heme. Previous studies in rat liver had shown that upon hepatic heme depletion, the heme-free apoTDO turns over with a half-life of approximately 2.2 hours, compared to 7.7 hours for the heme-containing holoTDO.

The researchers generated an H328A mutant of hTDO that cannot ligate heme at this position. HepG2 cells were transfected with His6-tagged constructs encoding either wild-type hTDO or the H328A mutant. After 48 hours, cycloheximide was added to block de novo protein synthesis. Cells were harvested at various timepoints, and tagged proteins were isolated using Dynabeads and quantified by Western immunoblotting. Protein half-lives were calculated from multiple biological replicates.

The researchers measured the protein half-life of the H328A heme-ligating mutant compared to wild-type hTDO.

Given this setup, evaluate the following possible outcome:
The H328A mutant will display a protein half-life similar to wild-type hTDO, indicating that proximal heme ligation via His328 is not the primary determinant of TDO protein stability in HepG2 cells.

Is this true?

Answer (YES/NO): NO